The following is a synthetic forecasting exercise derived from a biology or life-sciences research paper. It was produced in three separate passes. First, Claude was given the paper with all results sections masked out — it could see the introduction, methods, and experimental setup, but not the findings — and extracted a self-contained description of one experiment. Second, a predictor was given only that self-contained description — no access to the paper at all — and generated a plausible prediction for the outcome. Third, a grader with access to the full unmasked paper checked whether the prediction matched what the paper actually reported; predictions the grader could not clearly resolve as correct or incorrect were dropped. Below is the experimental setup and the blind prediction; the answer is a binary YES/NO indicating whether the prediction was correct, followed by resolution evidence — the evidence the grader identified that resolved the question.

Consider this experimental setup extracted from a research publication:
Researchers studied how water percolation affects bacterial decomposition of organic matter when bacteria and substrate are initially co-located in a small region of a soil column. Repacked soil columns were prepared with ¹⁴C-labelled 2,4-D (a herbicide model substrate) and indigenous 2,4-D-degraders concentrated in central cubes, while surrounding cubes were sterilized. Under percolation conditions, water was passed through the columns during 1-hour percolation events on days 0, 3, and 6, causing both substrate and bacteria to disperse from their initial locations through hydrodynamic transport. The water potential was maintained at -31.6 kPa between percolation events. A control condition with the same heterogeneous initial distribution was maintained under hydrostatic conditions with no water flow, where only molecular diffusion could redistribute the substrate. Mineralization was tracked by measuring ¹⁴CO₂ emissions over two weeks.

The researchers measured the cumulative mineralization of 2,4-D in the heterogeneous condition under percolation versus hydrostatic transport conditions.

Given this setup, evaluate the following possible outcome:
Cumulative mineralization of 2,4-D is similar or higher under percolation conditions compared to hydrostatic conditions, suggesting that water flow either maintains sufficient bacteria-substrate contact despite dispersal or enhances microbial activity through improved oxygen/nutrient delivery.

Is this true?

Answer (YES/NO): YES